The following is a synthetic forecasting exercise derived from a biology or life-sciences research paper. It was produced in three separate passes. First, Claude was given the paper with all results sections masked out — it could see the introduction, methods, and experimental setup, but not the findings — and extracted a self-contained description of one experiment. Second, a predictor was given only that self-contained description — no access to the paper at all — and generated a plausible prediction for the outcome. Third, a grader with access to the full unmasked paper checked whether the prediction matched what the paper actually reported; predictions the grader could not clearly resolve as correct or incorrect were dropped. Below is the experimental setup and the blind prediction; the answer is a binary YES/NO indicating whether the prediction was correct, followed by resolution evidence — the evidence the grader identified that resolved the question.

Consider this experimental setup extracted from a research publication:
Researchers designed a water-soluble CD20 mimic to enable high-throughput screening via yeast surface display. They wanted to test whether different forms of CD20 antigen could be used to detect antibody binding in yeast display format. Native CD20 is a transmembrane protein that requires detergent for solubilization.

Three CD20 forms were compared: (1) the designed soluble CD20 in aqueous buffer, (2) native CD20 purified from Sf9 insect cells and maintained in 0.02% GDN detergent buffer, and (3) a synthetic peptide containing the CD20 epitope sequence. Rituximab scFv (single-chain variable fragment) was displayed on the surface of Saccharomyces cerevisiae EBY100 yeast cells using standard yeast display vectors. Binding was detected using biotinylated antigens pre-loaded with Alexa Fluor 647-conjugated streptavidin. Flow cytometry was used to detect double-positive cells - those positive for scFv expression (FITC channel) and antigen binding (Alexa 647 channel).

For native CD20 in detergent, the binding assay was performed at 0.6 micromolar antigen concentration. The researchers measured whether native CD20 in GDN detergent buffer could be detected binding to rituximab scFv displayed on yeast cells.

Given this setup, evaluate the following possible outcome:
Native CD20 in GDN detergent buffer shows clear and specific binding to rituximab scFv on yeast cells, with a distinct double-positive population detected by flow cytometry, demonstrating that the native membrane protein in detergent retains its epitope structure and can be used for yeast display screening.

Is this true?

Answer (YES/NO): NO